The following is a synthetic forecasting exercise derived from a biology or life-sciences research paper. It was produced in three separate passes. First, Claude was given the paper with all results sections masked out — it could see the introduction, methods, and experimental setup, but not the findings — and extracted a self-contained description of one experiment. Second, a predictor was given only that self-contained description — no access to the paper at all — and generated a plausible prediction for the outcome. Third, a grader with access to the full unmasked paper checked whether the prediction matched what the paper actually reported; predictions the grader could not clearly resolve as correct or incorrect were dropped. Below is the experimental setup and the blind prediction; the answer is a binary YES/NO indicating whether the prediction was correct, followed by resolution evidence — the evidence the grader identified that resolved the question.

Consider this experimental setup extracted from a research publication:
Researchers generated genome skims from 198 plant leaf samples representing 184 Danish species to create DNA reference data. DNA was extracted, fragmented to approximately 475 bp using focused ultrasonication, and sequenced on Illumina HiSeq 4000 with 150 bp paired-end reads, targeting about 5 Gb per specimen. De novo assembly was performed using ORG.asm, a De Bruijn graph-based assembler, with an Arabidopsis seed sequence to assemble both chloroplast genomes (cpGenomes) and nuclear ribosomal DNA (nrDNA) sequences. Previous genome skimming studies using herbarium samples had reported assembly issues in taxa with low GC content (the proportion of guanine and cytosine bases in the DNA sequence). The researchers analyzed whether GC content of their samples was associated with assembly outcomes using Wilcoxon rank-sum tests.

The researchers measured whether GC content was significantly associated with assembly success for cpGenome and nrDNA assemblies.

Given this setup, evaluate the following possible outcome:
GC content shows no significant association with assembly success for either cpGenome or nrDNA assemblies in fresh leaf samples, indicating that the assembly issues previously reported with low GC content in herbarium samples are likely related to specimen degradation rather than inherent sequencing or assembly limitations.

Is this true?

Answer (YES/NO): NO